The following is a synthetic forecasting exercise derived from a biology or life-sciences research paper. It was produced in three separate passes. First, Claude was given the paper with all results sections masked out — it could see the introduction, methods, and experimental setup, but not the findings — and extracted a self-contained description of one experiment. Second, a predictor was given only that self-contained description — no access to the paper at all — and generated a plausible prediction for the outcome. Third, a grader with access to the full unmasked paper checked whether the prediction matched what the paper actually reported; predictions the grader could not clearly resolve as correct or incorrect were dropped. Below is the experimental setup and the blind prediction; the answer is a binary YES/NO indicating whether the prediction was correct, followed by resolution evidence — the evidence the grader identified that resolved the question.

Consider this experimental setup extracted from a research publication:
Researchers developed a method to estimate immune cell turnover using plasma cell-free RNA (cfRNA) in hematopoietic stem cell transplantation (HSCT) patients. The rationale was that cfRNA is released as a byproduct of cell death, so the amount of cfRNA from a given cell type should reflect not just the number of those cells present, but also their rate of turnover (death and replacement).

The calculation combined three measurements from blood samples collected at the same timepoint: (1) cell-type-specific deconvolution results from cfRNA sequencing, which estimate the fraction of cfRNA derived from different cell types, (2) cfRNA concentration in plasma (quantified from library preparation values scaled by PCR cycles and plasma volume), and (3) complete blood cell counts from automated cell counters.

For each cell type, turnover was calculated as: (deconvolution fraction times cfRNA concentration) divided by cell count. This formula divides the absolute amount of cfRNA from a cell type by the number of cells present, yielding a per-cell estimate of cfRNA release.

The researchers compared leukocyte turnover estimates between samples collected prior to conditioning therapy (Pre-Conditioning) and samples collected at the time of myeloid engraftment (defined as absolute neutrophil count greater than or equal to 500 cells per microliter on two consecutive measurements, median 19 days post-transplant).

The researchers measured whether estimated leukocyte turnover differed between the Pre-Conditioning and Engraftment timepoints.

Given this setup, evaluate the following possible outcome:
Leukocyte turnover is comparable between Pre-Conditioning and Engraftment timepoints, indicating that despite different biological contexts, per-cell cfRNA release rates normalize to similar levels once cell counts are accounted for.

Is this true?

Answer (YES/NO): NO